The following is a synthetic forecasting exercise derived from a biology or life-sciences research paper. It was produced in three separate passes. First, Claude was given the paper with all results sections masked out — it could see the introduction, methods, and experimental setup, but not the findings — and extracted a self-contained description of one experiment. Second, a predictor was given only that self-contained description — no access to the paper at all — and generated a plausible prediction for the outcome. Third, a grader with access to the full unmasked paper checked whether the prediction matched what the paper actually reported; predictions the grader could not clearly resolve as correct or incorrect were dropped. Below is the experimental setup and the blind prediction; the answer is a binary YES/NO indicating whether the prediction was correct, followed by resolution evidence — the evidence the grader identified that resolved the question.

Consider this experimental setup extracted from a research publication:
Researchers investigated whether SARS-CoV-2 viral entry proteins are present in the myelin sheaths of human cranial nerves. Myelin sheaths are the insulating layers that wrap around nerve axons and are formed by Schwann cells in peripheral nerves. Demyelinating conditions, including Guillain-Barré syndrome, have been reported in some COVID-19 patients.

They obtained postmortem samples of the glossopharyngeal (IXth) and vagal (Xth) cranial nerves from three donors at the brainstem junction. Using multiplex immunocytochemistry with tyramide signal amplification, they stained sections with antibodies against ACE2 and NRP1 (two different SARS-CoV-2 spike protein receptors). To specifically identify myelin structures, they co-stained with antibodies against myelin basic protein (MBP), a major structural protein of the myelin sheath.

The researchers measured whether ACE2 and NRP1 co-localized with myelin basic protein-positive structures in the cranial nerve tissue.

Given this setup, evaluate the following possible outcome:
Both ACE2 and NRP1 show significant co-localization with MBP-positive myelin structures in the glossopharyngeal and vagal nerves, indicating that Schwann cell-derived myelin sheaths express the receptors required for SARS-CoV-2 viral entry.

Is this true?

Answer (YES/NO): YES